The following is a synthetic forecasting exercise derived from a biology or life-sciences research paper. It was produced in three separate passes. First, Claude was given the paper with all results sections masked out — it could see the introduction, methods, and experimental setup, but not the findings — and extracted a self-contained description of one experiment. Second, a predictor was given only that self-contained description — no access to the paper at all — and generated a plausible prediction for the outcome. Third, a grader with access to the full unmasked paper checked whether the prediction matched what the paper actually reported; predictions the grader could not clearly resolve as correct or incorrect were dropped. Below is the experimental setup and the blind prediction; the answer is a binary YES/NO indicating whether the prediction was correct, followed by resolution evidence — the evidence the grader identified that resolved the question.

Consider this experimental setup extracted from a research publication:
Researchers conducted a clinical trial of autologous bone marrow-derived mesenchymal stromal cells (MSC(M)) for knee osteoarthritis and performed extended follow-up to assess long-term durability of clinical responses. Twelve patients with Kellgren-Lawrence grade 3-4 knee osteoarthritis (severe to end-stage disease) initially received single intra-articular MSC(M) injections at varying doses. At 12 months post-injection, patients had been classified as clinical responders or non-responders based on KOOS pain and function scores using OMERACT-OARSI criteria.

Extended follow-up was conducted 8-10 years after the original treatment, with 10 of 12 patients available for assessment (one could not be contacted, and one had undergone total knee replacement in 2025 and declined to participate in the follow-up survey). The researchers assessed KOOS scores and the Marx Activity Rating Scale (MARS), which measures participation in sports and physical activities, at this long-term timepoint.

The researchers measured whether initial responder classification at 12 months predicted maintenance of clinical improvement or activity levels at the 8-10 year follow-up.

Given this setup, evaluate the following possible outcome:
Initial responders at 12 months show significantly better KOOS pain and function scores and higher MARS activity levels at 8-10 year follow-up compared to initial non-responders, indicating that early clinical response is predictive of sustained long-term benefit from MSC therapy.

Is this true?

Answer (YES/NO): NO